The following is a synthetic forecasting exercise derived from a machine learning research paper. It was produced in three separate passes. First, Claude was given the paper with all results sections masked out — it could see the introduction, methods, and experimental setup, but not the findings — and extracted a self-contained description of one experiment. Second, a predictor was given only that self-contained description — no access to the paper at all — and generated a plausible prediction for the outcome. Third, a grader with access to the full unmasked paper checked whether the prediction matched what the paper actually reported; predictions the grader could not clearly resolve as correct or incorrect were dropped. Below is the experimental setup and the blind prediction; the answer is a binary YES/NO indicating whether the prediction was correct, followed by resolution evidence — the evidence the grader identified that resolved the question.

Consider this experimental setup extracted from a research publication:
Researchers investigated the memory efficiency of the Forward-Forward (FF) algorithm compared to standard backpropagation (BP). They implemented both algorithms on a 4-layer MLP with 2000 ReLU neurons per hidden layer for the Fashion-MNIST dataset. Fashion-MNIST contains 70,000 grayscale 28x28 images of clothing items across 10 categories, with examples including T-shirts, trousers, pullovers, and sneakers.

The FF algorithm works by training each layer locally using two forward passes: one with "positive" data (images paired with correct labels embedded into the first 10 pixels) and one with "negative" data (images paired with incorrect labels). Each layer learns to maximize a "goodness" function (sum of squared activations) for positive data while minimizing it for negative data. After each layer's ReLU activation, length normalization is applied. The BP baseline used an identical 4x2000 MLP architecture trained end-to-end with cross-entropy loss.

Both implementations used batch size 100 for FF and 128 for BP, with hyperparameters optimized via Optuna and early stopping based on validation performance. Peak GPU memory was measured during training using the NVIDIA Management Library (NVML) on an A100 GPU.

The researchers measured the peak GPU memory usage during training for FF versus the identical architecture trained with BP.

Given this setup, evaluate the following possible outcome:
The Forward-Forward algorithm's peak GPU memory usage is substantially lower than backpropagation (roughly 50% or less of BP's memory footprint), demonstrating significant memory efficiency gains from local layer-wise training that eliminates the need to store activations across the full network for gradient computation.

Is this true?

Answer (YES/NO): NO